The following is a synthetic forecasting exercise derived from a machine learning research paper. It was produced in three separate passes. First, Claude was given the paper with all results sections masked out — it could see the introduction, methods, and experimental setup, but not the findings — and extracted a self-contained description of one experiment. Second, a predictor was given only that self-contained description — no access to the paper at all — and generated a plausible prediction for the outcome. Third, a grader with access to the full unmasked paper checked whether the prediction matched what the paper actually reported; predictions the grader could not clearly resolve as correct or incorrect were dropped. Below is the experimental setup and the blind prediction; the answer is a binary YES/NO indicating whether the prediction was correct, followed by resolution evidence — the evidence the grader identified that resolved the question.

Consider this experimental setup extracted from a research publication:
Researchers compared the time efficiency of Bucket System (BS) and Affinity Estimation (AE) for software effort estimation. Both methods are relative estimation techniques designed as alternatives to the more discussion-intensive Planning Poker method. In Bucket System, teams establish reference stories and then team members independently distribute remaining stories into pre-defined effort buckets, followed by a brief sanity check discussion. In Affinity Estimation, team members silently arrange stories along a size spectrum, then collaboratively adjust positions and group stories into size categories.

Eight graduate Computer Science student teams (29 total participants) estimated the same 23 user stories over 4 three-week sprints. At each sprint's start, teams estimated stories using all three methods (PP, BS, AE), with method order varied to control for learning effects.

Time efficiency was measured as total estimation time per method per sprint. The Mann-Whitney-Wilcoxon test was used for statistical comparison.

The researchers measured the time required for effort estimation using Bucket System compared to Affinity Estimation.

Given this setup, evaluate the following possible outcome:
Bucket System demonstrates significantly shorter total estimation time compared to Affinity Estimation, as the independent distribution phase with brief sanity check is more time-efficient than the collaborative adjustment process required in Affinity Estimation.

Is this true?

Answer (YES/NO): NO